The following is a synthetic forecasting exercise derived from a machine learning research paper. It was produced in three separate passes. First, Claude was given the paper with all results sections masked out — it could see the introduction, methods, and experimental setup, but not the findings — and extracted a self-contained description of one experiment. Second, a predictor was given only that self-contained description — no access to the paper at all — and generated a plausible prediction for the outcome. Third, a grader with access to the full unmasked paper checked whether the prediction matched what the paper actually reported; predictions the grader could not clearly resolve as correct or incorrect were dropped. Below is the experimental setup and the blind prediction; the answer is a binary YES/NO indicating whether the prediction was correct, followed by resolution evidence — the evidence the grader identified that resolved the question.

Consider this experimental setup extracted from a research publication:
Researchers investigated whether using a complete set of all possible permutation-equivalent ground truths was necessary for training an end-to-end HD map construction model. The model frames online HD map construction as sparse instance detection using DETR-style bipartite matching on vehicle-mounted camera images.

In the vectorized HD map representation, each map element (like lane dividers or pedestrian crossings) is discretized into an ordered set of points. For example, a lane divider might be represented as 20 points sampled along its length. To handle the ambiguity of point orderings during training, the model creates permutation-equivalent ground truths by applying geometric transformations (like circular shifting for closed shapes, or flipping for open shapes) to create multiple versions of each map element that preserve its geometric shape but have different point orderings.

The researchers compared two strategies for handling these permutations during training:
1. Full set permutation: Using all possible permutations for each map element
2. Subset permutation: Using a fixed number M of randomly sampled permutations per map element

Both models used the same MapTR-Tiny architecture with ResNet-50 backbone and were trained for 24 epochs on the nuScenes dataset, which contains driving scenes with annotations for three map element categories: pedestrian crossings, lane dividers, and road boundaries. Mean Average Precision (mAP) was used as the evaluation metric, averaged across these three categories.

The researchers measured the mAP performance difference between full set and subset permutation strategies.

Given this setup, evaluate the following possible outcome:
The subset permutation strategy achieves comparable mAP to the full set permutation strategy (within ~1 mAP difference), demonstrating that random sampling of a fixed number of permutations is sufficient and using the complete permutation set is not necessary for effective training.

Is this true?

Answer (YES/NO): YES